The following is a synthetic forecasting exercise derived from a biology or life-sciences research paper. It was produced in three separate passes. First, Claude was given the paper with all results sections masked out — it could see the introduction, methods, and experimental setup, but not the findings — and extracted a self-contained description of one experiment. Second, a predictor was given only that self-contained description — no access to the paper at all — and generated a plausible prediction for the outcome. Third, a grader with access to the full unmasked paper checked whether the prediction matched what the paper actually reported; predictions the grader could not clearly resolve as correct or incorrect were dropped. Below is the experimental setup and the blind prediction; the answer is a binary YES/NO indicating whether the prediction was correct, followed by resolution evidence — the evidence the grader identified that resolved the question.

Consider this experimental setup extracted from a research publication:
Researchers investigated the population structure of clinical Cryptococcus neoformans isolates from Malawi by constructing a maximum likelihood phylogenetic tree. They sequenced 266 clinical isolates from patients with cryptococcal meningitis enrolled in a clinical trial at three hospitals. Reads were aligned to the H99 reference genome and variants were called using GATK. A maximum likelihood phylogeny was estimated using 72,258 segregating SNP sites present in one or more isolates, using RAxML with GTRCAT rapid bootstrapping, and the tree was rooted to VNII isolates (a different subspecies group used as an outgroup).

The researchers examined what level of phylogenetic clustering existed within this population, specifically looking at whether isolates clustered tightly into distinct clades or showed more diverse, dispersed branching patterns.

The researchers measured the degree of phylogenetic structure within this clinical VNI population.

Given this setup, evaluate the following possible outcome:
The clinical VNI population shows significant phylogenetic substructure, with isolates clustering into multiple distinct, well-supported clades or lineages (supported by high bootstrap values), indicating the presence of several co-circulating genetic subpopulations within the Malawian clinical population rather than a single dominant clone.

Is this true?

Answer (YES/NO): YES